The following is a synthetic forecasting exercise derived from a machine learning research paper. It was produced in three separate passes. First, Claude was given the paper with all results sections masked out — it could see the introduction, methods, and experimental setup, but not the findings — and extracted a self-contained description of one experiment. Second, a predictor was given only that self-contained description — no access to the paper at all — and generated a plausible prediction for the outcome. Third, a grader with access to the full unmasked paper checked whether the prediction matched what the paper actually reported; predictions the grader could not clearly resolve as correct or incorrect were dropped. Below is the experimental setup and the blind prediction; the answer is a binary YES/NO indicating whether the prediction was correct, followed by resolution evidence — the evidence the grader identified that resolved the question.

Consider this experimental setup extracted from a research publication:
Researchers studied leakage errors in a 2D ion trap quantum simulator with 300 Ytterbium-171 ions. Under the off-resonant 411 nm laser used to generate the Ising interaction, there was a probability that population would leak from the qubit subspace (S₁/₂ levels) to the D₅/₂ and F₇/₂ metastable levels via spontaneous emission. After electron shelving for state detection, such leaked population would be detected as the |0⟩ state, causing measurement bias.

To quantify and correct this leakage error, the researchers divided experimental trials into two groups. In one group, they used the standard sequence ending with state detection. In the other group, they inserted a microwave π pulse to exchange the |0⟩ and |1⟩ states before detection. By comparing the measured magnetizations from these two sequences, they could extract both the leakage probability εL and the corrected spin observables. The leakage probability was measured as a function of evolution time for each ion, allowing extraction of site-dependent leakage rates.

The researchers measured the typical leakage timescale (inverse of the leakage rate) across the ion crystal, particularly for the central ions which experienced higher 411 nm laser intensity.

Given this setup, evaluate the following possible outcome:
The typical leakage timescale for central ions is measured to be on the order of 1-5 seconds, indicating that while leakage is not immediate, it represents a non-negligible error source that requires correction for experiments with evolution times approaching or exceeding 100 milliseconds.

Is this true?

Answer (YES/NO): NO